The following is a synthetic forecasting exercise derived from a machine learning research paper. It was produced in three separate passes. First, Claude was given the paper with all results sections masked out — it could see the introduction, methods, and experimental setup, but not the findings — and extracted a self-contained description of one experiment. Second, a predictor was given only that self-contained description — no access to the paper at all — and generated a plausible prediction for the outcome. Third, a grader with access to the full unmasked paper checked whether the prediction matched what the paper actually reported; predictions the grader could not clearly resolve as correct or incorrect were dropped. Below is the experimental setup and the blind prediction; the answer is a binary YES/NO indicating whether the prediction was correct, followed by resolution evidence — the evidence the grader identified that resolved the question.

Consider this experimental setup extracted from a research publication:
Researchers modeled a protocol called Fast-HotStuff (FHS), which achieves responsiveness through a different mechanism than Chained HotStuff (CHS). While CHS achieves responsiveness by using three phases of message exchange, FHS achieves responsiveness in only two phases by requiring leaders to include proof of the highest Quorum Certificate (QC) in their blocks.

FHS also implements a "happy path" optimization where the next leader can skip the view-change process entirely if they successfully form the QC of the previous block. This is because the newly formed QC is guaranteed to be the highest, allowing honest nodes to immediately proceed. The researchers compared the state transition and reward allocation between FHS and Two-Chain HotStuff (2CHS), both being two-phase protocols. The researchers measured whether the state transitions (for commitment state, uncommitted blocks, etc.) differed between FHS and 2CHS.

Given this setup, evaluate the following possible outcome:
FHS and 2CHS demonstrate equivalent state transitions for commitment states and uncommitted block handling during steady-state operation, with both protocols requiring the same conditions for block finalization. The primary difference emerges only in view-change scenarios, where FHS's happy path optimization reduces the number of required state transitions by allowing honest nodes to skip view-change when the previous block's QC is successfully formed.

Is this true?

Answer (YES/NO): NO